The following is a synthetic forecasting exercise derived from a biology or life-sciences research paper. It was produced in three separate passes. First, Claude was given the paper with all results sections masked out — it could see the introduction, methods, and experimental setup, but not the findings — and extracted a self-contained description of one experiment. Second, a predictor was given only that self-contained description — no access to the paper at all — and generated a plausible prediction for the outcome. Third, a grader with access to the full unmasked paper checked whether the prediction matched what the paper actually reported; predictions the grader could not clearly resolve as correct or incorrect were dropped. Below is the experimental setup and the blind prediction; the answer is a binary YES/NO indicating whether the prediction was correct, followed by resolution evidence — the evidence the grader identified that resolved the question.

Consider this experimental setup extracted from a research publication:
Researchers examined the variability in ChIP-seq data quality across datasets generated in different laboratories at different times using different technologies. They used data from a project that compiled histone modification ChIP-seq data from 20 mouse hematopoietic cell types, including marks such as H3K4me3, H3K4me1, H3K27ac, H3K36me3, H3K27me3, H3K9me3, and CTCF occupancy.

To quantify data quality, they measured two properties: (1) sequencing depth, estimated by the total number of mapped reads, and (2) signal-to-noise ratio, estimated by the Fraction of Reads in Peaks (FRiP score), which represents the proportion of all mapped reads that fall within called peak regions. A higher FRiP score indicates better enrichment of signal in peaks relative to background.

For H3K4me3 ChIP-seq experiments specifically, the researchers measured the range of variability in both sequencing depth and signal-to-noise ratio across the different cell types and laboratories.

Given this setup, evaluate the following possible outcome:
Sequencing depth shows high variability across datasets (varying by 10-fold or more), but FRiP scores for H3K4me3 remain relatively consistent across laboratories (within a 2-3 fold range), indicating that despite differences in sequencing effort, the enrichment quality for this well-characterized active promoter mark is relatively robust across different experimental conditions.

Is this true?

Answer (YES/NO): NO